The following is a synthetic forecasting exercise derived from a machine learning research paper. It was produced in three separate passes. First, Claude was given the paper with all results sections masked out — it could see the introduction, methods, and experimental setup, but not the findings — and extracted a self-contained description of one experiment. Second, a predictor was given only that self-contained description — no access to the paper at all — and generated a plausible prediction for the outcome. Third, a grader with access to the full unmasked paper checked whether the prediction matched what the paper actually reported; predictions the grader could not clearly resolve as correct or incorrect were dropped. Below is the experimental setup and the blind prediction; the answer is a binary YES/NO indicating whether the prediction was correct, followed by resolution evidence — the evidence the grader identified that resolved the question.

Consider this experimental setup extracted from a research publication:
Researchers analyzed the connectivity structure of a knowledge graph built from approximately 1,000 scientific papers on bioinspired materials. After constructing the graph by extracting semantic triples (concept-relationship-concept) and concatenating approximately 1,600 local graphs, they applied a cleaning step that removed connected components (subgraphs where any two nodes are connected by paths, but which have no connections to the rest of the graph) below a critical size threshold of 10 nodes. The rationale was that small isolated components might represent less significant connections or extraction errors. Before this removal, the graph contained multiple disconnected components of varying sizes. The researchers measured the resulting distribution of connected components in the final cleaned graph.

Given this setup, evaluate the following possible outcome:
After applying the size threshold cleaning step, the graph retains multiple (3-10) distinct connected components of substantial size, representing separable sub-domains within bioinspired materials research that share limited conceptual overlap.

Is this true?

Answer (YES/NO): NO